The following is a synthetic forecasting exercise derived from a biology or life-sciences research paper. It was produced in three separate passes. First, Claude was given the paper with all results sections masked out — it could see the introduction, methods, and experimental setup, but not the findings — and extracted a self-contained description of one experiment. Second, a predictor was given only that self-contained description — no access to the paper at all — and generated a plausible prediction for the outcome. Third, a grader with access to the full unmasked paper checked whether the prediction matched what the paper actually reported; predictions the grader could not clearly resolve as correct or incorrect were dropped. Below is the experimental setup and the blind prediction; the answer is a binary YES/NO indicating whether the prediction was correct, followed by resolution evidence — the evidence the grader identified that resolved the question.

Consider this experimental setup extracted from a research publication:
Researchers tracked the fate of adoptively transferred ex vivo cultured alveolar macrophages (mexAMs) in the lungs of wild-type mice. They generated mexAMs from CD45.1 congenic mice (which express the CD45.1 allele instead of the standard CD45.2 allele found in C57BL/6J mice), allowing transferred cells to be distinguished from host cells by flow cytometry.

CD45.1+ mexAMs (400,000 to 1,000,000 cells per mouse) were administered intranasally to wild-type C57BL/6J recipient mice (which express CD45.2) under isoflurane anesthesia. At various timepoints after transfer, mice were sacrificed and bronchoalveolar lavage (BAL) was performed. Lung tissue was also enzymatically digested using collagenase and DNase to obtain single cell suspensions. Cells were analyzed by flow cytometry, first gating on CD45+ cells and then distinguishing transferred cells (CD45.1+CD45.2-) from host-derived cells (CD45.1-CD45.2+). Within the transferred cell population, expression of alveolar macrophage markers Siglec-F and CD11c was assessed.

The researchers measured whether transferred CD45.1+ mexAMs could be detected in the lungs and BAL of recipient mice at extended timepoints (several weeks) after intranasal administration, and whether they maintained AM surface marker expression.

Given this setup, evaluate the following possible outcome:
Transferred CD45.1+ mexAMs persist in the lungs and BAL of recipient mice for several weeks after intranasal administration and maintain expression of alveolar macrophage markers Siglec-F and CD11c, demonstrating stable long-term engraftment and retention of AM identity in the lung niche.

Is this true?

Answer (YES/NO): YES